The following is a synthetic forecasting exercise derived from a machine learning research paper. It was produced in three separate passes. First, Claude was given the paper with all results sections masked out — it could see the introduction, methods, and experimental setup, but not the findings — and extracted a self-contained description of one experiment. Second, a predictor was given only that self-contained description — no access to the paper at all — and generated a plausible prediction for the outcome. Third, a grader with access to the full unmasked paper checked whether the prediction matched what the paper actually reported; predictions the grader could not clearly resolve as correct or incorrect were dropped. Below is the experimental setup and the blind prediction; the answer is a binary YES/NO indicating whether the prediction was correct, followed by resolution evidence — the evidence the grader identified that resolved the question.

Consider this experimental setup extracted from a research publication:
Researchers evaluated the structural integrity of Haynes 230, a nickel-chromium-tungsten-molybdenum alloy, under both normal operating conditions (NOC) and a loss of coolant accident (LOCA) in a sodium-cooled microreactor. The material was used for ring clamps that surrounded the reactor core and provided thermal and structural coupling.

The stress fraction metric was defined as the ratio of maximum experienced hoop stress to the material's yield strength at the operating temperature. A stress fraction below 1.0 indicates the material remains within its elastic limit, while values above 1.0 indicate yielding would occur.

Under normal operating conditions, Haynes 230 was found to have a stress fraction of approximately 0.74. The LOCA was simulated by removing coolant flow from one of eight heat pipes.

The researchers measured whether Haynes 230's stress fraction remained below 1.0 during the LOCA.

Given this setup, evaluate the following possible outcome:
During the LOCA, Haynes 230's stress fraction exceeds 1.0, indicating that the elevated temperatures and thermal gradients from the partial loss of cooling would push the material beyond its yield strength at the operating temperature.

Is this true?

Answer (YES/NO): YES